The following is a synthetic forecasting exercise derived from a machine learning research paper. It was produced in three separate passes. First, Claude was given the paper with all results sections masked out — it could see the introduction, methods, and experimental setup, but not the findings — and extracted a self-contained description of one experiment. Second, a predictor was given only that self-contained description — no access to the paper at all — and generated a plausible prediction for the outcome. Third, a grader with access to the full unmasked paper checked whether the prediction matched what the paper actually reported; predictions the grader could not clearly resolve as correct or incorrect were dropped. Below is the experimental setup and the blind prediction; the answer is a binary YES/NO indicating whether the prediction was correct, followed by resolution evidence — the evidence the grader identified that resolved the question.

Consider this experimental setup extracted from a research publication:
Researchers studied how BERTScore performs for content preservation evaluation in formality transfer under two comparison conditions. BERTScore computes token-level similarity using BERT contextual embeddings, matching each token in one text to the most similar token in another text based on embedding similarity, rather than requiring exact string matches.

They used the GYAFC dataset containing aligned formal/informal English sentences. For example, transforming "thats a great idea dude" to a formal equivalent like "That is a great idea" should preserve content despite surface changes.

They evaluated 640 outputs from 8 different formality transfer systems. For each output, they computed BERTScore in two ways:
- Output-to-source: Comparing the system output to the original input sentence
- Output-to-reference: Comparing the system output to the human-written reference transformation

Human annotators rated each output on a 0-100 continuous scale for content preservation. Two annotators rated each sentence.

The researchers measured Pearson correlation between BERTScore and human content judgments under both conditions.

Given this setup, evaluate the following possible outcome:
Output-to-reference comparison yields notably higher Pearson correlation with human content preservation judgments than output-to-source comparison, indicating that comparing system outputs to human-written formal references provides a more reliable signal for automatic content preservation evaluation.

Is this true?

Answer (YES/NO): NO